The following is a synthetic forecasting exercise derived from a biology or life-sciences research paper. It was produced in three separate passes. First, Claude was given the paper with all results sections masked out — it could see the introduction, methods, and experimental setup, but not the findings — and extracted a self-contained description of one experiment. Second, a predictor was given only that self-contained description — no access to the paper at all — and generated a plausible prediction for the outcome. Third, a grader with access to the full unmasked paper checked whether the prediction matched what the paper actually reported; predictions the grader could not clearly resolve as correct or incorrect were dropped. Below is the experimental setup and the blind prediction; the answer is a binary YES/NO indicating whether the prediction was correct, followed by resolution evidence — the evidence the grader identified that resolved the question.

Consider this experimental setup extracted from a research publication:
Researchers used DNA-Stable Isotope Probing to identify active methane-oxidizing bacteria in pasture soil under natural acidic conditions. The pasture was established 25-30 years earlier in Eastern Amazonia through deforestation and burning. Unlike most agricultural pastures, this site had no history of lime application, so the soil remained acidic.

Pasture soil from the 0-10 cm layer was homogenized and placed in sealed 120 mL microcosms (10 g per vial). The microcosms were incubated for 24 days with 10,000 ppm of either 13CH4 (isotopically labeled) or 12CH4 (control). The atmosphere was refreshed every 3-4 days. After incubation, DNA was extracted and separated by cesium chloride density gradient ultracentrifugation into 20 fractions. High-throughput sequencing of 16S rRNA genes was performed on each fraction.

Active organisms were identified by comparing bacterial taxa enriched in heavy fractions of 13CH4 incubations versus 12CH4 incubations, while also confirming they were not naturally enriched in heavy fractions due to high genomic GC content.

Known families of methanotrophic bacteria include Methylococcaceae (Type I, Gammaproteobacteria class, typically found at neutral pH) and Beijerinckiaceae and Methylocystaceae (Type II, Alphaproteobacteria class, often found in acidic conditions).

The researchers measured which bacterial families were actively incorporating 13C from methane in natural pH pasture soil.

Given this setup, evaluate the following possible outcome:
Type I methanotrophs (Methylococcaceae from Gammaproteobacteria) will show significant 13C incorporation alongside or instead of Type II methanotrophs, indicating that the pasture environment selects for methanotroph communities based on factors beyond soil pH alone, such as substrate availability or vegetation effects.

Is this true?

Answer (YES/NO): NO